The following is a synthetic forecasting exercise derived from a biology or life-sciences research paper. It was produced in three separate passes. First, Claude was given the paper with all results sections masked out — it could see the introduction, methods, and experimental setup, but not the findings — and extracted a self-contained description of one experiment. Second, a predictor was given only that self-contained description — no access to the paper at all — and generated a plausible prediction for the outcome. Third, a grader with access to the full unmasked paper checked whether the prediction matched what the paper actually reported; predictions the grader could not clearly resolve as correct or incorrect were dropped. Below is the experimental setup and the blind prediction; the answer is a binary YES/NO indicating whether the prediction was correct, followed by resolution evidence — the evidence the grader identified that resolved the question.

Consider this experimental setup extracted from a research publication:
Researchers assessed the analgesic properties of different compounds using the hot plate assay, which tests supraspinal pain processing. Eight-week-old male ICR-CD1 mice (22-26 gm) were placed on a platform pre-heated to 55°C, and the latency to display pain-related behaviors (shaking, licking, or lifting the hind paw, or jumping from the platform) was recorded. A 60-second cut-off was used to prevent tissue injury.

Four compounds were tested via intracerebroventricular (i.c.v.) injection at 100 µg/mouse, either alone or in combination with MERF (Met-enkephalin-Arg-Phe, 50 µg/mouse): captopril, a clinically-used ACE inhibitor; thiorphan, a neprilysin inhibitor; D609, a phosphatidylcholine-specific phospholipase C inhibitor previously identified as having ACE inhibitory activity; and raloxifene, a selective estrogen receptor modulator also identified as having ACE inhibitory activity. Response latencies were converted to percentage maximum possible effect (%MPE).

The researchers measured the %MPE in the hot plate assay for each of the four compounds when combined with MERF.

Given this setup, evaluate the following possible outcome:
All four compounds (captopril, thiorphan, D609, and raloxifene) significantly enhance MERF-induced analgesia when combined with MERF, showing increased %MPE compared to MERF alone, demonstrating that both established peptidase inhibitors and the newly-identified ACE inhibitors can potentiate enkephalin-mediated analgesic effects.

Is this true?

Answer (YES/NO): NO